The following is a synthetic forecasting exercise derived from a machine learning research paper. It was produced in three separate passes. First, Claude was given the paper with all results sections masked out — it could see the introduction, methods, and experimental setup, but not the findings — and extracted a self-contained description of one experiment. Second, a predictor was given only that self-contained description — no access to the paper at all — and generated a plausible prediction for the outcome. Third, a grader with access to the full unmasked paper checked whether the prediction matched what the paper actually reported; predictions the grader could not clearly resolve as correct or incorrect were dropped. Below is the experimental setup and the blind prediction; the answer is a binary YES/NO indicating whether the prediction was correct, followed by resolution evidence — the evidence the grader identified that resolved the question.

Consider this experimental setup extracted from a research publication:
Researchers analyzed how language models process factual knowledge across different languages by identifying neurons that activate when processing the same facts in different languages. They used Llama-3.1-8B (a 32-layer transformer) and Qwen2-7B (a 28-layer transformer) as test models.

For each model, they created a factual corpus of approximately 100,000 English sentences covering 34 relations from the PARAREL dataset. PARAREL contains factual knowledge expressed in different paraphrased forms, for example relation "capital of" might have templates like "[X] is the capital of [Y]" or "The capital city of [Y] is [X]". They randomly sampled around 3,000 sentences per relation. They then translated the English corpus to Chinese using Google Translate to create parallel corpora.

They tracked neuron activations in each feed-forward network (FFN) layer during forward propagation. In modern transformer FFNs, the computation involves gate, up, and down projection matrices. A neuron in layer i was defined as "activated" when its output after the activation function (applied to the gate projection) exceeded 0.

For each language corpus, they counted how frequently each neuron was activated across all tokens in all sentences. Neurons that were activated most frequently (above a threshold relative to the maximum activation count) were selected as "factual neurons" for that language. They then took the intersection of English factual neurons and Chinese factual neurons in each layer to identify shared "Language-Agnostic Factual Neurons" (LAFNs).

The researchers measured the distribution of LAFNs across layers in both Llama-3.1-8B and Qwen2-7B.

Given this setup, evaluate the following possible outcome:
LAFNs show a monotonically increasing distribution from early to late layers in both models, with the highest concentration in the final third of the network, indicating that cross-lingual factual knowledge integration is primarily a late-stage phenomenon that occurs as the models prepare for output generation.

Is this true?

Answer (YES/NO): NO